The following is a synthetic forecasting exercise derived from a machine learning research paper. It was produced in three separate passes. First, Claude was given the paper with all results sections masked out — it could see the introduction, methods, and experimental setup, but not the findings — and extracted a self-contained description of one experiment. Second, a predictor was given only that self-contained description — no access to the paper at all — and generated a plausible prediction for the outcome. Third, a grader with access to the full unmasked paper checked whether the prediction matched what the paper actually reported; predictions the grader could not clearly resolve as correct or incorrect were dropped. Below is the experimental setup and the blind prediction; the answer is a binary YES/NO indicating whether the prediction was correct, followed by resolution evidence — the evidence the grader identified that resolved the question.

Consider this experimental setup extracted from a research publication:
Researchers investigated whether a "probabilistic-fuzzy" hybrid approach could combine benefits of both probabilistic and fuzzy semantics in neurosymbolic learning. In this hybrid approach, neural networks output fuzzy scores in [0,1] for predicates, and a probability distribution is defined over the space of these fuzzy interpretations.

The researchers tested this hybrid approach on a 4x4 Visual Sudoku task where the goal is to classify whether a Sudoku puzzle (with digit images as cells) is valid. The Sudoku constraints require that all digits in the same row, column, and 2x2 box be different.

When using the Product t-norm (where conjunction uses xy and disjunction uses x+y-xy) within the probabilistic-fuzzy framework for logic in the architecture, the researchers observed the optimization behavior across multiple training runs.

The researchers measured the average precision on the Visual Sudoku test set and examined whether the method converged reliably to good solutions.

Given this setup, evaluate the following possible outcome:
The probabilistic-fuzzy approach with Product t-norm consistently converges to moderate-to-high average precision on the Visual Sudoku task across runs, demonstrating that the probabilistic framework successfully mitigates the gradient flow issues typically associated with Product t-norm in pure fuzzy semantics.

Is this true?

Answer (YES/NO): NO